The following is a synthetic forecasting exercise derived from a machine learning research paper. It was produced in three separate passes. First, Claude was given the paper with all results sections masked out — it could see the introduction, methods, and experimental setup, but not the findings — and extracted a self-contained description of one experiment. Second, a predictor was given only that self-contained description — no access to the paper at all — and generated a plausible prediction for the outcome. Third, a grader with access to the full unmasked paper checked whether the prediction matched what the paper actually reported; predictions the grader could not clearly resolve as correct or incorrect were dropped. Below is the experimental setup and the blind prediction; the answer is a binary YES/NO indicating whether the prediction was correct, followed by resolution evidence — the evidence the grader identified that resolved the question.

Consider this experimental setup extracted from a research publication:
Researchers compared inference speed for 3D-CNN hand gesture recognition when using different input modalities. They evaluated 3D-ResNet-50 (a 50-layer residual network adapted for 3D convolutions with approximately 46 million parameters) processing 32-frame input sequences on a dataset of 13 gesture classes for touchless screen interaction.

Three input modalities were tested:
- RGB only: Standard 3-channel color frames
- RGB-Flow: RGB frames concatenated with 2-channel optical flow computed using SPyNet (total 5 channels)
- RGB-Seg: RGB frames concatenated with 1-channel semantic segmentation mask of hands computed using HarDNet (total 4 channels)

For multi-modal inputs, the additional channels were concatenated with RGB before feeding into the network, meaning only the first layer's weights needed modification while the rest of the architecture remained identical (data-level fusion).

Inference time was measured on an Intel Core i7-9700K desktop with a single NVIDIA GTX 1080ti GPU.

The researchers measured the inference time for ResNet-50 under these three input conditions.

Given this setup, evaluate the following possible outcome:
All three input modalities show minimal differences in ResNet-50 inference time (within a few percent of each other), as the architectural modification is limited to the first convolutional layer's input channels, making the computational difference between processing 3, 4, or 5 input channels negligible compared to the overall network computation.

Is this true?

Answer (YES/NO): YES